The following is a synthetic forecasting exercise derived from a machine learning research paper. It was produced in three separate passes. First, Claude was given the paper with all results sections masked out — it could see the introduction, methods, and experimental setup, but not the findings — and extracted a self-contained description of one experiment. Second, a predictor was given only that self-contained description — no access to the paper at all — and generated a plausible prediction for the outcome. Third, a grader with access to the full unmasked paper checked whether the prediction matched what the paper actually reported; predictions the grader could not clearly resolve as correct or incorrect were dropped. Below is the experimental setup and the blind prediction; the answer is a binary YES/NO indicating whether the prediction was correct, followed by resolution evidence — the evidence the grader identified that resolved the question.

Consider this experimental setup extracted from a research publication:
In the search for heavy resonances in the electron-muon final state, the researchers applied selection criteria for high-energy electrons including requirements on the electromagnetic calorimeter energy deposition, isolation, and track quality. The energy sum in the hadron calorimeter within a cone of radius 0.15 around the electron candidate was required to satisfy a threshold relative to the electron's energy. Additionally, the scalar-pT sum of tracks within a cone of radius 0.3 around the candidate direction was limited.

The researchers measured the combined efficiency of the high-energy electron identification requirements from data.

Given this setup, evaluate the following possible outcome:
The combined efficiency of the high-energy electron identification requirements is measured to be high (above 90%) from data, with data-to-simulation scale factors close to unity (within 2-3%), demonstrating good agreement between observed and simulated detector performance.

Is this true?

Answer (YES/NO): NO